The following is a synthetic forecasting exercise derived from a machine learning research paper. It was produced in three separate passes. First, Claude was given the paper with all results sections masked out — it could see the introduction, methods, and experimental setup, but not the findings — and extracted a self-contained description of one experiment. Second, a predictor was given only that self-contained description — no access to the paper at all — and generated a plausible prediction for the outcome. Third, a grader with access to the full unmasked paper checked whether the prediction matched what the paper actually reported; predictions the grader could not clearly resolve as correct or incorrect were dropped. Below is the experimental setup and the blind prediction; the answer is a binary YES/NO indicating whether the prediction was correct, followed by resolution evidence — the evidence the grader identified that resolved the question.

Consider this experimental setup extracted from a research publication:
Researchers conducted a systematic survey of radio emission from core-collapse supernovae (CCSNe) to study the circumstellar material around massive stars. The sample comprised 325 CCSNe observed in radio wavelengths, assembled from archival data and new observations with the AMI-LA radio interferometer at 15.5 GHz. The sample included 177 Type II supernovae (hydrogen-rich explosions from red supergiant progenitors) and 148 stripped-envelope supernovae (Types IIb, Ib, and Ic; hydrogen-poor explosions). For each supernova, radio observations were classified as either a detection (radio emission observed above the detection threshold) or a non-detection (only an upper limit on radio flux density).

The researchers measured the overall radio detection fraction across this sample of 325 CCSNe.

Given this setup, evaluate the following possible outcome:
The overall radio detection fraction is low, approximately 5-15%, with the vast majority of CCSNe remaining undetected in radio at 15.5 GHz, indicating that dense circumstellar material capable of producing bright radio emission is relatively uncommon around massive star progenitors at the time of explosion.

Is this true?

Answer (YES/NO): NO